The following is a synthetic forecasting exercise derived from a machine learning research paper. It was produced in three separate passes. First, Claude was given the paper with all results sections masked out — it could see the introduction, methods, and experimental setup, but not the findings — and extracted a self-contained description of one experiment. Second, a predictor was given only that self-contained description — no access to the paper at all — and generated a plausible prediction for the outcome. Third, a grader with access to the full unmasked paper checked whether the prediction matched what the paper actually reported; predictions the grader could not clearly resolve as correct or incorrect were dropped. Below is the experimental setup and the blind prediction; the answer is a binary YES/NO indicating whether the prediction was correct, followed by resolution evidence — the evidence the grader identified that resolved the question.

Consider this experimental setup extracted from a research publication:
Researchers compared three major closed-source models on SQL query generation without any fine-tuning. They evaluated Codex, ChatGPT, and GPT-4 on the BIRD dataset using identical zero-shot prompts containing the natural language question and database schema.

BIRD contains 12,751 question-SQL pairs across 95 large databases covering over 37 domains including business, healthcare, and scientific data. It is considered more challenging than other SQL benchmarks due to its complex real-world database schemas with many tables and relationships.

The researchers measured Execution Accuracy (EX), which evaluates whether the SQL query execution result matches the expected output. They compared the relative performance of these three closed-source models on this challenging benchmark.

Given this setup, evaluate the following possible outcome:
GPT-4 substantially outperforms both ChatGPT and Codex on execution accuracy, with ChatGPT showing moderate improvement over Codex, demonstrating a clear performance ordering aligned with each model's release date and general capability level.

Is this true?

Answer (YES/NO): NO